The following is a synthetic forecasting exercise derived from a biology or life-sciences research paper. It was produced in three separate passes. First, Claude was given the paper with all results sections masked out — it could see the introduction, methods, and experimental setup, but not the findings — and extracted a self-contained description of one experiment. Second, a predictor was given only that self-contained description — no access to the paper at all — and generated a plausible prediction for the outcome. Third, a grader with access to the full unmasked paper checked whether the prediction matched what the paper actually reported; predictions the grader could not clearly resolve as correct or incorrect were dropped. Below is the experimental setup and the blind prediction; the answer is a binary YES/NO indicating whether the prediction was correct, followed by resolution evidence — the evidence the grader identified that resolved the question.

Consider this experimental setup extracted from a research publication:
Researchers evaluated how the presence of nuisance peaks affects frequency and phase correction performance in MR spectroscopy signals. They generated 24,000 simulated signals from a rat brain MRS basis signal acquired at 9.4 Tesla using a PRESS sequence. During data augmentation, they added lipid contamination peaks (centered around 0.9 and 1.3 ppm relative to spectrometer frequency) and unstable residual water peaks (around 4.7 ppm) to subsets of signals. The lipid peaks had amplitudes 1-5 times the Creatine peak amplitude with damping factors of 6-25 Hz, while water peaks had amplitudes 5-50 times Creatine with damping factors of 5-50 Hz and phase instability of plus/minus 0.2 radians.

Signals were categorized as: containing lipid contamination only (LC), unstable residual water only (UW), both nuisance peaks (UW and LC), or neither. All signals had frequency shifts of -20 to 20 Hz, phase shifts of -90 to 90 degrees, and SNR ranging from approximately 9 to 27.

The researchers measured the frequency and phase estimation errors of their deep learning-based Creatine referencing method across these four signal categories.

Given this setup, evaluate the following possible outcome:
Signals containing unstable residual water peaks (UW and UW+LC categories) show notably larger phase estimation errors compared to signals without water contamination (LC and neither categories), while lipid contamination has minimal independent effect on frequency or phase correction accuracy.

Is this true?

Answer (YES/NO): NO